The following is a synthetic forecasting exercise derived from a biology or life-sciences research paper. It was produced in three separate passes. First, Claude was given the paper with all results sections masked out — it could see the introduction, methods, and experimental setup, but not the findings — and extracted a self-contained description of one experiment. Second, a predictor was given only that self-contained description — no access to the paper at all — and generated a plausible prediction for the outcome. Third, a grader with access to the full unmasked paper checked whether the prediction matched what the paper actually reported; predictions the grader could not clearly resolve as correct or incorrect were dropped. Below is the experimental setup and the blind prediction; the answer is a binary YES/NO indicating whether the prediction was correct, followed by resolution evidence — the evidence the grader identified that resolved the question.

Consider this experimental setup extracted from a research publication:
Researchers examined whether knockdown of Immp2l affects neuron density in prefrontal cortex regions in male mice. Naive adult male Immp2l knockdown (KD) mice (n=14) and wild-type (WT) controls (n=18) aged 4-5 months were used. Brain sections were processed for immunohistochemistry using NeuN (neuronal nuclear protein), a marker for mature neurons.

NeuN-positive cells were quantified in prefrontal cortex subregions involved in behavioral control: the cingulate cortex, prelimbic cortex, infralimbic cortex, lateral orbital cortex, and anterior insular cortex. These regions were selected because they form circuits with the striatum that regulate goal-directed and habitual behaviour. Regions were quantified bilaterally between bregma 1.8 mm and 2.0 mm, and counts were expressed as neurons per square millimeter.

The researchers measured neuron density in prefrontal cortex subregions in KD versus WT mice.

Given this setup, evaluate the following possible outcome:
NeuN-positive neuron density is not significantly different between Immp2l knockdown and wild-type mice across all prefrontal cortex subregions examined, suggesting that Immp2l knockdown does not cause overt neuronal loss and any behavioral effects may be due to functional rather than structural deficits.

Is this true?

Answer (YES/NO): YES